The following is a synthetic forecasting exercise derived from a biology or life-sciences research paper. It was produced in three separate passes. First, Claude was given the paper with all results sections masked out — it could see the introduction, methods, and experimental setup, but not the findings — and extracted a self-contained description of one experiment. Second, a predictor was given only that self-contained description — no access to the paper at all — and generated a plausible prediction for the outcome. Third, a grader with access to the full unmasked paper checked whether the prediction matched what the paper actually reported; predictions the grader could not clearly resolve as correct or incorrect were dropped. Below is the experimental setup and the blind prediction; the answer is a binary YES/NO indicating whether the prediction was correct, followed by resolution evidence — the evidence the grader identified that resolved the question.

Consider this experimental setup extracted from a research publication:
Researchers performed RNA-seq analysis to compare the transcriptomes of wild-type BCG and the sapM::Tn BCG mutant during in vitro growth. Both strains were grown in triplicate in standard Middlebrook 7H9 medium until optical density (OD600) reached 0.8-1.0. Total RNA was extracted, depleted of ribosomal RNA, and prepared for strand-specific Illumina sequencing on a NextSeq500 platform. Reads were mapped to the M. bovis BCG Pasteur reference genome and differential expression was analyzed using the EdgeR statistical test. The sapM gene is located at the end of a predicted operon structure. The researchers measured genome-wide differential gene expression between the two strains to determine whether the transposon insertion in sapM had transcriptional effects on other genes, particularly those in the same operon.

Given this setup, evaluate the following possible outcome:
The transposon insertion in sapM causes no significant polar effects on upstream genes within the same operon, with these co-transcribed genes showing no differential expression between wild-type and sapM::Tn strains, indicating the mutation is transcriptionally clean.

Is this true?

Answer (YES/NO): NO